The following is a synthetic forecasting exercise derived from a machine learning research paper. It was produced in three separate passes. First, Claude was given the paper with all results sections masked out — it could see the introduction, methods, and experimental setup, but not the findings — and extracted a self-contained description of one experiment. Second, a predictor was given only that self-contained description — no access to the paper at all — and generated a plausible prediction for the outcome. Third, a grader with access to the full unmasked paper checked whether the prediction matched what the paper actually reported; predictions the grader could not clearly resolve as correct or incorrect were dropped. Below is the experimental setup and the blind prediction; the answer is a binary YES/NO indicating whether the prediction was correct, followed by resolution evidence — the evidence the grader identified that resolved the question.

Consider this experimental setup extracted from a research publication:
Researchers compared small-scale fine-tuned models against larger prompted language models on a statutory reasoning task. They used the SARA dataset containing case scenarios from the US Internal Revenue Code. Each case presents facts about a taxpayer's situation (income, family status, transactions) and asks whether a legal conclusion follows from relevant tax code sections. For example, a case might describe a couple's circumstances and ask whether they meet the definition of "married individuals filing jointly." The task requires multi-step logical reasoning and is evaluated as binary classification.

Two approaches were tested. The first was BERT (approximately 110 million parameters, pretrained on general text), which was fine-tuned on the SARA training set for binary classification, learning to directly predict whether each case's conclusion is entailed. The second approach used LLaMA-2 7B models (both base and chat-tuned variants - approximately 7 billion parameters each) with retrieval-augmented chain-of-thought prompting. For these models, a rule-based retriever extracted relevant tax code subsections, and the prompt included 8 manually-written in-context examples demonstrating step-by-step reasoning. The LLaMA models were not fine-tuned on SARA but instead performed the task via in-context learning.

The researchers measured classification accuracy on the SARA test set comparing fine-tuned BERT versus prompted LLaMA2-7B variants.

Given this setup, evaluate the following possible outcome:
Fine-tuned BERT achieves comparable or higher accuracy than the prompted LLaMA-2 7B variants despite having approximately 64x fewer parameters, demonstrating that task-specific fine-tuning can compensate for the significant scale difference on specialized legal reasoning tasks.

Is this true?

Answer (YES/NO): YES